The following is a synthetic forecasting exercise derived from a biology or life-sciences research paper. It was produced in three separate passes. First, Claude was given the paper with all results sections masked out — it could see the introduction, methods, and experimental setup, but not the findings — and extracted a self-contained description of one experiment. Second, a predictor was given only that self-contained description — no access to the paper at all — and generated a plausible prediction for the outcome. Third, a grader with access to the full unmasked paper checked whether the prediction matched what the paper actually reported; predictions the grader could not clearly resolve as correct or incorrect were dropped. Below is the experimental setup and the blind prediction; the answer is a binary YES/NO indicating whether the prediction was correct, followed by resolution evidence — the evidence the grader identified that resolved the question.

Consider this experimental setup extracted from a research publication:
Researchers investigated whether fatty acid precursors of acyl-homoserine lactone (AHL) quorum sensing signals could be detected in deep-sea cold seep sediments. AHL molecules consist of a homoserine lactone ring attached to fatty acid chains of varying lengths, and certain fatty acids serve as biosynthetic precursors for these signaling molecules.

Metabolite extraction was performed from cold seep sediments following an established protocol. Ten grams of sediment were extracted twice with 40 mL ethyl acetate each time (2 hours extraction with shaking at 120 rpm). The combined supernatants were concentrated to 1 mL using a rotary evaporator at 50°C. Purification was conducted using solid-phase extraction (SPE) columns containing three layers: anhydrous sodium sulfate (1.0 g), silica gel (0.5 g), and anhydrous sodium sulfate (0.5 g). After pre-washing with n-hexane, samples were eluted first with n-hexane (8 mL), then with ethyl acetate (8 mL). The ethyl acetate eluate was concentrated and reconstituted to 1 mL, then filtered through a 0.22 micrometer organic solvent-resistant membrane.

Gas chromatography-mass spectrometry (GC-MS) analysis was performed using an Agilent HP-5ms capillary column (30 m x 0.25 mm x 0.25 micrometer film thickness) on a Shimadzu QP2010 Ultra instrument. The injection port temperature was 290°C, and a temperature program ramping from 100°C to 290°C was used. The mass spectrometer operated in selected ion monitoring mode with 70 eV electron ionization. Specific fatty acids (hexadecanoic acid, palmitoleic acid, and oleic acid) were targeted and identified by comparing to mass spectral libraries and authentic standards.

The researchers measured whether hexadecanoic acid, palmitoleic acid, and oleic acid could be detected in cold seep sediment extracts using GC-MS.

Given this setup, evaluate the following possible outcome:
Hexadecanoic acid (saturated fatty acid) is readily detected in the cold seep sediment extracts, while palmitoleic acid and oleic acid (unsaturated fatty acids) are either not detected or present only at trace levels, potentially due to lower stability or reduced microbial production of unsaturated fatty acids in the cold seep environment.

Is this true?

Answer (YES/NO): NO